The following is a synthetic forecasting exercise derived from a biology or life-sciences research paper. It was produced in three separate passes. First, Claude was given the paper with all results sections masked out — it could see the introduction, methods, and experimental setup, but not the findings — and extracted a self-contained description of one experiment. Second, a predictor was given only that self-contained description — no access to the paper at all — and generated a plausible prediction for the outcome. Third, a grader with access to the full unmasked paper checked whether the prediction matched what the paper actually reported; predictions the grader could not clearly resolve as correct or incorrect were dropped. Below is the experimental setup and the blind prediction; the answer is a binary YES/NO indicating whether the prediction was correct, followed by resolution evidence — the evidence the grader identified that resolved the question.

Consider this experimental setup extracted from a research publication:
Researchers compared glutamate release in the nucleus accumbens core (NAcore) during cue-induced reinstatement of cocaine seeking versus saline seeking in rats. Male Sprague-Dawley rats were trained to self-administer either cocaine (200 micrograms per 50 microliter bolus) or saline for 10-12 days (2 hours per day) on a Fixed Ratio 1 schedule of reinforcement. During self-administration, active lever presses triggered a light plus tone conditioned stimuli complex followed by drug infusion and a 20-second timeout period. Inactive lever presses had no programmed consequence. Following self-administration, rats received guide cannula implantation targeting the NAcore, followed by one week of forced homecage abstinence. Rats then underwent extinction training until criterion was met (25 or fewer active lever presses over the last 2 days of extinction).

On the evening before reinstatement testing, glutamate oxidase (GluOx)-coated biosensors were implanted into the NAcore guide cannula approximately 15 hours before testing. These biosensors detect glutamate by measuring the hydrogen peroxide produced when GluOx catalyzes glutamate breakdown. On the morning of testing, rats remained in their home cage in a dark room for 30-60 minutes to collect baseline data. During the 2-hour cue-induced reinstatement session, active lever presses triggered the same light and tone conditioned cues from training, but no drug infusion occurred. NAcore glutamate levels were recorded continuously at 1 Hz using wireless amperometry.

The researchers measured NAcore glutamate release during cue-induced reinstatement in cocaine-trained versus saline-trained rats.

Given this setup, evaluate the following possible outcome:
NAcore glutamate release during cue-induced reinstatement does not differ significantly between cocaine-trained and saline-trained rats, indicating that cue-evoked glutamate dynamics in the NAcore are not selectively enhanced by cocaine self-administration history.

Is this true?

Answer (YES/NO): NO